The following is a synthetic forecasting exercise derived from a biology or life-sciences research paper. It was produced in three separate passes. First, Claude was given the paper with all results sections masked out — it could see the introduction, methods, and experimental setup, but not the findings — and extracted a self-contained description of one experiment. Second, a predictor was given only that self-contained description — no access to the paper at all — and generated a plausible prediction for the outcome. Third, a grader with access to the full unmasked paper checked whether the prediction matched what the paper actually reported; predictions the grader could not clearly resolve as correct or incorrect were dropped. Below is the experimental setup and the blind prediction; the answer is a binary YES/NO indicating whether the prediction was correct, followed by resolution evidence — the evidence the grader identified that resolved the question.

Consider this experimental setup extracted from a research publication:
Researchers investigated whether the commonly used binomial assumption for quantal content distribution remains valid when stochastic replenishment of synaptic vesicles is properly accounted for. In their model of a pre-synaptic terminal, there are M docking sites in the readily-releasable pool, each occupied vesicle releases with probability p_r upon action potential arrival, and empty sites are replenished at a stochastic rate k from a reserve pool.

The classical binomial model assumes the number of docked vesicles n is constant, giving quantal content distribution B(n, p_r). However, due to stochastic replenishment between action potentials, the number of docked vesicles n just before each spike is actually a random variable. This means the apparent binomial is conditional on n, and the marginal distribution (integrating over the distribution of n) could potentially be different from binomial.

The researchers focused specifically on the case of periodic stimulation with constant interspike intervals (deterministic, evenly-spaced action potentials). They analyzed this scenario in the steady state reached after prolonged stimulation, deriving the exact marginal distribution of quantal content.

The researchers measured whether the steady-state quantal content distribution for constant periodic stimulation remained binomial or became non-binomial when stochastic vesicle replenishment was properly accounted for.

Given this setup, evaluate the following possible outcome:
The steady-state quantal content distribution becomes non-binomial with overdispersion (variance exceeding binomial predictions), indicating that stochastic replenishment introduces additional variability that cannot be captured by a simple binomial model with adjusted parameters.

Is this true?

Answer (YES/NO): NO